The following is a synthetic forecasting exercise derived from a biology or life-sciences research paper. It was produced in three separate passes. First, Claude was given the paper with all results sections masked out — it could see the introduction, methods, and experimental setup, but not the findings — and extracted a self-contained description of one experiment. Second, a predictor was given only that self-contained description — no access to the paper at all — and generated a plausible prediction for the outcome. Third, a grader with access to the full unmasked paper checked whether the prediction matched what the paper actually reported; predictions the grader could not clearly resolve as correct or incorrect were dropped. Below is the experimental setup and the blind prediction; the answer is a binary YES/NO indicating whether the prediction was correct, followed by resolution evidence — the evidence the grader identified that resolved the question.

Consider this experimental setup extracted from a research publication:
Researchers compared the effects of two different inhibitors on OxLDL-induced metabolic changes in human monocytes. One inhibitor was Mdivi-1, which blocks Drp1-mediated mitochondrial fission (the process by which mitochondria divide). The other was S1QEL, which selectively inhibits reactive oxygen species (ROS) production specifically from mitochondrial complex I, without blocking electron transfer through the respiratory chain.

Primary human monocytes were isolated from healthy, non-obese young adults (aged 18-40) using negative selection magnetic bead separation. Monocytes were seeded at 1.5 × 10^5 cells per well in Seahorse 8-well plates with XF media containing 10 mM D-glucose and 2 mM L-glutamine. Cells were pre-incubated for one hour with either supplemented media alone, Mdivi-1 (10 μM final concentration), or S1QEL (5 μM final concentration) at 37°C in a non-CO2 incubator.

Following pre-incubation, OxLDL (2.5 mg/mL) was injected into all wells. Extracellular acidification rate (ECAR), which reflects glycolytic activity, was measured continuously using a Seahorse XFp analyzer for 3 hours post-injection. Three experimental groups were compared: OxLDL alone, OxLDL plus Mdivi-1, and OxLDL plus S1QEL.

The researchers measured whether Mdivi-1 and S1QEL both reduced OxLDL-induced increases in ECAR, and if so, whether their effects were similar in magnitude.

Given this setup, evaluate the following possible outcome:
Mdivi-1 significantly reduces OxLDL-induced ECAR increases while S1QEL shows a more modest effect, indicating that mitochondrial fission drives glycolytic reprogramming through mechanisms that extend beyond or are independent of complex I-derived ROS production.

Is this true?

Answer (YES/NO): NO